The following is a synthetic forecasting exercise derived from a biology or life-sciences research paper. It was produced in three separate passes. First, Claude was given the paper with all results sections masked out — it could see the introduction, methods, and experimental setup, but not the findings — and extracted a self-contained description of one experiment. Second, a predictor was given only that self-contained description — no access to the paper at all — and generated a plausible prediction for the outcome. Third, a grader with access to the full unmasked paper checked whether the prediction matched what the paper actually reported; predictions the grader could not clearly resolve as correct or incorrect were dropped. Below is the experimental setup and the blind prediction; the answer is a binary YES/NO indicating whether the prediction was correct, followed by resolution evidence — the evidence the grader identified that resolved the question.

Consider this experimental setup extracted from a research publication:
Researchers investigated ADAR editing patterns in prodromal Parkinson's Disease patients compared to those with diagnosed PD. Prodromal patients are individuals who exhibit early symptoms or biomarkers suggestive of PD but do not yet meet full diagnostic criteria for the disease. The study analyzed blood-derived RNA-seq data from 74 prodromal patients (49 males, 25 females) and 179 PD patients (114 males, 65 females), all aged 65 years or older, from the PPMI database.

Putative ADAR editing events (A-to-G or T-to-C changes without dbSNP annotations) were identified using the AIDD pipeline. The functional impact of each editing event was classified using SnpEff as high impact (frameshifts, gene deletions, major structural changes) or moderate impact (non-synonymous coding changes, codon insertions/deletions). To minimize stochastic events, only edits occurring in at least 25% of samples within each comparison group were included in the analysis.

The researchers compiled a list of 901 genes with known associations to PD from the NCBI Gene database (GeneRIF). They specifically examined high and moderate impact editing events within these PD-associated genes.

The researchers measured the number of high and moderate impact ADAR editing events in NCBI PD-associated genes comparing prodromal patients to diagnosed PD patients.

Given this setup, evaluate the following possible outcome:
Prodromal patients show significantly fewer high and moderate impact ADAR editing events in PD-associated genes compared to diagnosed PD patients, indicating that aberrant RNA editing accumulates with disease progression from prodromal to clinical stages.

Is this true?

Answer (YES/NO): NO